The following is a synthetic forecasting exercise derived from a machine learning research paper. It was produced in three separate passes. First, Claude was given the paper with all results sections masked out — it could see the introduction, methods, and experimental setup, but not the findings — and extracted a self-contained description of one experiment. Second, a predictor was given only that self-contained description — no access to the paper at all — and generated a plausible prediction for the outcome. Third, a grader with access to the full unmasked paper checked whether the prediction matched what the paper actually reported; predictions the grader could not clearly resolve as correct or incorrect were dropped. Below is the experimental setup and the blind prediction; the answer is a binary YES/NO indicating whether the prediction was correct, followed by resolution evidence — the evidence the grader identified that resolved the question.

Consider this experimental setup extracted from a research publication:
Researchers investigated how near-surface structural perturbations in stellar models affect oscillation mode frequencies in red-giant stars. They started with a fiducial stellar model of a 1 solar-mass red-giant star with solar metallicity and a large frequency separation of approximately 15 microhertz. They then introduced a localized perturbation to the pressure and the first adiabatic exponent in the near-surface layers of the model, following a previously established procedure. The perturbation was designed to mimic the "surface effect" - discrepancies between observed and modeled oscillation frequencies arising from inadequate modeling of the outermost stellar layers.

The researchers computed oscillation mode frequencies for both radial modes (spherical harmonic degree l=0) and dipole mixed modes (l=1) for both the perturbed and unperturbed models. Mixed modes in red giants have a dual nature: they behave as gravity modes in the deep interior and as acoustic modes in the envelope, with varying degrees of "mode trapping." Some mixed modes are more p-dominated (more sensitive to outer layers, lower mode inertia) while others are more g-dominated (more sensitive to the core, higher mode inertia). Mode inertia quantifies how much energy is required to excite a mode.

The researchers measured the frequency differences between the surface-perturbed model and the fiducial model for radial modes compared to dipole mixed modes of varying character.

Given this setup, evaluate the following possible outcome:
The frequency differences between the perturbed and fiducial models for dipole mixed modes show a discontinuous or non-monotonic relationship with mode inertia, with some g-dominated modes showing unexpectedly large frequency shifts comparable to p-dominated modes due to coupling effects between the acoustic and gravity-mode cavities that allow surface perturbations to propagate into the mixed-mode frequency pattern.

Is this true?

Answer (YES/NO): NO